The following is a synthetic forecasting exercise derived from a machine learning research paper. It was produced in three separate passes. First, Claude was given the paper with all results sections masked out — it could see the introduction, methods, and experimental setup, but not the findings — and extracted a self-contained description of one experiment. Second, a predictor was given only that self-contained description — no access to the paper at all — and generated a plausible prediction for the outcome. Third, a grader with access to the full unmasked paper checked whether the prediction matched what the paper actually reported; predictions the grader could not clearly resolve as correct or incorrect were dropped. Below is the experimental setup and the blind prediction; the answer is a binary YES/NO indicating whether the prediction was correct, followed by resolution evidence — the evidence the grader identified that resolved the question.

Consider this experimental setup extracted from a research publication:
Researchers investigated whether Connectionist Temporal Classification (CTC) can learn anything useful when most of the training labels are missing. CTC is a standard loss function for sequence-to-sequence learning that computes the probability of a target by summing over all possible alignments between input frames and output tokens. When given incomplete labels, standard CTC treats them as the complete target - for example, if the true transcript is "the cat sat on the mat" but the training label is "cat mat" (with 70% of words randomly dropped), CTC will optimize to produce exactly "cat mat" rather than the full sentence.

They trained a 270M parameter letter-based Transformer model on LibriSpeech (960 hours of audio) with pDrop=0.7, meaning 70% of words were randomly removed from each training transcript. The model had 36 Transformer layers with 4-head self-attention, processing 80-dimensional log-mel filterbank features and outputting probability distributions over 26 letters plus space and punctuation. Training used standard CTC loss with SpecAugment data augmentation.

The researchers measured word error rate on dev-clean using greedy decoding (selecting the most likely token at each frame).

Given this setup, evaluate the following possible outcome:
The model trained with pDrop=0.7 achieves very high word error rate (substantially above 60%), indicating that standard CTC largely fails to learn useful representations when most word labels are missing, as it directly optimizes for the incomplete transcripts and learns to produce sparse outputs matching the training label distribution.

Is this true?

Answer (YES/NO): YES